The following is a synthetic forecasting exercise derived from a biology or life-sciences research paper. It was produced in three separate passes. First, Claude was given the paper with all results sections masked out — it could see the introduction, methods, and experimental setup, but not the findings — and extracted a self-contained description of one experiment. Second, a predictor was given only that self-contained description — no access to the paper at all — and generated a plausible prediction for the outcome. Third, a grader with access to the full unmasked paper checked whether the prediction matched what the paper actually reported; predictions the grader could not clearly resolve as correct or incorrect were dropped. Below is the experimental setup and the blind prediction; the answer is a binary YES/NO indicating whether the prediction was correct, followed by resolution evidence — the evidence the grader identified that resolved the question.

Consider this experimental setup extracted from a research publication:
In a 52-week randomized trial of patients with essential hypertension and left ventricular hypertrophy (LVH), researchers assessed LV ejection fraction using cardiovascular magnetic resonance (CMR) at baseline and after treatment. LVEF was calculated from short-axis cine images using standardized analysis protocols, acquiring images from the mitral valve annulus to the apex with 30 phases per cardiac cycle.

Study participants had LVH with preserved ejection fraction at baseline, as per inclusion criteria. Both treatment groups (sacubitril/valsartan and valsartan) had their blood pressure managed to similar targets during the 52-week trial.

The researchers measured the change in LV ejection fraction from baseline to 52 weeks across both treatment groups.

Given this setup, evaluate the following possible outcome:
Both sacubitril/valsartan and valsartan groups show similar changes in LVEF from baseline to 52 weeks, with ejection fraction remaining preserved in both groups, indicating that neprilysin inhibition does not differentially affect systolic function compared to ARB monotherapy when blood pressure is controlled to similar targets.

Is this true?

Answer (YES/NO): YES